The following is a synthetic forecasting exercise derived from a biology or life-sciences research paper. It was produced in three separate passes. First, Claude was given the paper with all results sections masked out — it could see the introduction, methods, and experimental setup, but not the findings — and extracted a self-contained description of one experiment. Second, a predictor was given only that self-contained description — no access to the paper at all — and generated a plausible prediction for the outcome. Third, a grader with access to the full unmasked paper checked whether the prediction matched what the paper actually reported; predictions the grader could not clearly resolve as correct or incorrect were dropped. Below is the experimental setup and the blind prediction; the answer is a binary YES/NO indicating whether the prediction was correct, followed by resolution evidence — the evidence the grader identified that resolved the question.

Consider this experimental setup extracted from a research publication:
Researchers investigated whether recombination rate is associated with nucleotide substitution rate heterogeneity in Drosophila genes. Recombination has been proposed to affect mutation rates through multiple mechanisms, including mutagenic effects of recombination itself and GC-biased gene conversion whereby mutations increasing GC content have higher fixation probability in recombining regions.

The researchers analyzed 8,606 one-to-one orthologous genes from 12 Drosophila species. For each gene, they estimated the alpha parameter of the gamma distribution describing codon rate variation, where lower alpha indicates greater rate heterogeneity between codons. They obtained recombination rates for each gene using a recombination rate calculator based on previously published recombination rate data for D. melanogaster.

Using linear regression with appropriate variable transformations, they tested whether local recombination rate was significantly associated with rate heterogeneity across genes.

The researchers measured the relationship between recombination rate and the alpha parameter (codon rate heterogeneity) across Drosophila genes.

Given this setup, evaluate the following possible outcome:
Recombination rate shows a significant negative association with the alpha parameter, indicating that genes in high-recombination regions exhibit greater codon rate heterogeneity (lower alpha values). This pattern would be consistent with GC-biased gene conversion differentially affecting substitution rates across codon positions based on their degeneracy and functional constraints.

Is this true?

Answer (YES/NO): NO